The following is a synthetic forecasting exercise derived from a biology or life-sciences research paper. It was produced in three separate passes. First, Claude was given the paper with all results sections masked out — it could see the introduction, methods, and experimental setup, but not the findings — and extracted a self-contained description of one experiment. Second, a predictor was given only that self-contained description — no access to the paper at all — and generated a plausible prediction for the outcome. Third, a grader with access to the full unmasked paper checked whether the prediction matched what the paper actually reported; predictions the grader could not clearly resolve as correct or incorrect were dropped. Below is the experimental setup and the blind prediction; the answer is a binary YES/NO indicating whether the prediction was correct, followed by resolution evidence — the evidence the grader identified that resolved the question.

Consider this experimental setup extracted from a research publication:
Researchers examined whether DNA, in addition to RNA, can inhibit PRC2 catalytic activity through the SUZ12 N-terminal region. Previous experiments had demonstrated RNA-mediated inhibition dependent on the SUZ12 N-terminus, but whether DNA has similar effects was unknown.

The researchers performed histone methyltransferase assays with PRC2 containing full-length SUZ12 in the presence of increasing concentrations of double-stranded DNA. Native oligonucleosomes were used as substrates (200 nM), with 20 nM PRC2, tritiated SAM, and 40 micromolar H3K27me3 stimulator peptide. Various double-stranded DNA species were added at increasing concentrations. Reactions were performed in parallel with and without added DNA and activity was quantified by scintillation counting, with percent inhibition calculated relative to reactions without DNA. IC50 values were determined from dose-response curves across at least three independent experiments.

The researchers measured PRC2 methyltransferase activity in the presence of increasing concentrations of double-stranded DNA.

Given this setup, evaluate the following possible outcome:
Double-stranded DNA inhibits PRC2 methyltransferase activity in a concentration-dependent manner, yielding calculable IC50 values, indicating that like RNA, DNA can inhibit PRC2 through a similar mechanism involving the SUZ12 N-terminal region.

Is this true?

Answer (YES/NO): NO